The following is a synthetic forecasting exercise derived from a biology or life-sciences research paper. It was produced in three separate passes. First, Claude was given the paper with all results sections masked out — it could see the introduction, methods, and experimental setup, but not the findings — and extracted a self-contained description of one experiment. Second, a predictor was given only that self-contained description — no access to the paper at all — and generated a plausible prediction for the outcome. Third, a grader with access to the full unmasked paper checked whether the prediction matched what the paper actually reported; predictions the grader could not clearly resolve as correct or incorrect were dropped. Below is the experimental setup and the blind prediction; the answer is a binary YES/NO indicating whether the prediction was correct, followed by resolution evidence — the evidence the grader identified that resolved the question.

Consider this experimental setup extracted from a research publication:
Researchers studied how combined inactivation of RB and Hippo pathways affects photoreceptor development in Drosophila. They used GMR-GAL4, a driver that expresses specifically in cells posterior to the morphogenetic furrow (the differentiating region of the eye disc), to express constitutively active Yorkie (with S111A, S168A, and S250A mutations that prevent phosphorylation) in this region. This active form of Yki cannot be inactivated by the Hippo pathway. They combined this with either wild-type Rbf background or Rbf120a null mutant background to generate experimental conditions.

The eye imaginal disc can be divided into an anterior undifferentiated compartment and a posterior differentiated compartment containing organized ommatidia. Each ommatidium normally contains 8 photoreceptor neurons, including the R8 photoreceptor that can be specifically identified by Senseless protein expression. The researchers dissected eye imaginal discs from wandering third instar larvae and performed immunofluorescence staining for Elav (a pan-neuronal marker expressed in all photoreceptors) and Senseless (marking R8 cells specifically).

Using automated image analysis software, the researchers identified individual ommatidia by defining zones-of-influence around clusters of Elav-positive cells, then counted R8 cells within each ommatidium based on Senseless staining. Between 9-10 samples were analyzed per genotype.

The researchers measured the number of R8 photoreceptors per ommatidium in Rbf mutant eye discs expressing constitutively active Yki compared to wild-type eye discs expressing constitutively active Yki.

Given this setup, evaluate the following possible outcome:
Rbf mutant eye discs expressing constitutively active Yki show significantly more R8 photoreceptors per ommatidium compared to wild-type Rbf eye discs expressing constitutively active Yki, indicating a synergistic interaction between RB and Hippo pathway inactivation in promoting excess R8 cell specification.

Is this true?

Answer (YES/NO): NO